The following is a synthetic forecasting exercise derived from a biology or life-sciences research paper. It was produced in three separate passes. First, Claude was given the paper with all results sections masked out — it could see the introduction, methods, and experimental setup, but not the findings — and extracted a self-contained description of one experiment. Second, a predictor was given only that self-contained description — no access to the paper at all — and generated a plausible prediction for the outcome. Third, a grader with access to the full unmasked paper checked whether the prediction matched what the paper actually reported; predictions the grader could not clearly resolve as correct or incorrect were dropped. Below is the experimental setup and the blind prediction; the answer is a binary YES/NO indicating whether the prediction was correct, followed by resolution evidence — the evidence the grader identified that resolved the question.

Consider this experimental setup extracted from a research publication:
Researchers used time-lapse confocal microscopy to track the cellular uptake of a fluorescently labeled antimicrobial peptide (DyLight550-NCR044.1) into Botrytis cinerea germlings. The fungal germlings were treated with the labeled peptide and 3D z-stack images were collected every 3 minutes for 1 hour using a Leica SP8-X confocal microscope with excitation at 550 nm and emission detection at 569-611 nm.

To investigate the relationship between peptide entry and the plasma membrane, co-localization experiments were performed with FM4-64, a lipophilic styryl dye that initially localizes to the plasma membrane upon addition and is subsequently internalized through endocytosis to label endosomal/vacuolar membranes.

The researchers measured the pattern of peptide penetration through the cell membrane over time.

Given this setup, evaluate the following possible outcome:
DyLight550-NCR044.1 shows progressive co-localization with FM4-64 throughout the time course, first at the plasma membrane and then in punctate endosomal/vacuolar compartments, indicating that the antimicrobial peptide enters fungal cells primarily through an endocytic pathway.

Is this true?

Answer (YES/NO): NO